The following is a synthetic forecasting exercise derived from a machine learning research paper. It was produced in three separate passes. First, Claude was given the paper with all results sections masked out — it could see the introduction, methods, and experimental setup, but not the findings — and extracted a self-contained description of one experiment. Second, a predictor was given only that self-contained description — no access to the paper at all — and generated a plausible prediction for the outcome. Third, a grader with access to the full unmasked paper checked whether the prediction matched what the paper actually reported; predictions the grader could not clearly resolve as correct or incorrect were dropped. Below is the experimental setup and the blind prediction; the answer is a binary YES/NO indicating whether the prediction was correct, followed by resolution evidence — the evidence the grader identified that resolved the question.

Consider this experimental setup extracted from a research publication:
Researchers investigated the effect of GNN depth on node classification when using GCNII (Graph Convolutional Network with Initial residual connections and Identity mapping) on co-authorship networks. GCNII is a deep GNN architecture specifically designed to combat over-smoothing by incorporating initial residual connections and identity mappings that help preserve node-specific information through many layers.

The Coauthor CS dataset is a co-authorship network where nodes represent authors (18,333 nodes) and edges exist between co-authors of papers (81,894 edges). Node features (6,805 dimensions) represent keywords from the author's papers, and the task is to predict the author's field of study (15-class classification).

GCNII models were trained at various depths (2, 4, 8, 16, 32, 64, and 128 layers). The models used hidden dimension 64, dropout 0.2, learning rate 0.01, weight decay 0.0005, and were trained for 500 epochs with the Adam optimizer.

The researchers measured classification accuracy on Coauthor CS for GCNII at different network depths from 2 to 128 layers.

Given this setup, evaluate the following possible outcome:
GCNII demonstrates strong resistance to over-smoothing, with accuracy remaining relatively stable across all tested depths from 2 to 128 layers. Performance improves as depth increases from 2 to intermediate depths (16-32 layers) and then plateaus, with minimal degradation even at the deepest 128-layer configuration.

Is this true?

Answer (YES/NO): NO